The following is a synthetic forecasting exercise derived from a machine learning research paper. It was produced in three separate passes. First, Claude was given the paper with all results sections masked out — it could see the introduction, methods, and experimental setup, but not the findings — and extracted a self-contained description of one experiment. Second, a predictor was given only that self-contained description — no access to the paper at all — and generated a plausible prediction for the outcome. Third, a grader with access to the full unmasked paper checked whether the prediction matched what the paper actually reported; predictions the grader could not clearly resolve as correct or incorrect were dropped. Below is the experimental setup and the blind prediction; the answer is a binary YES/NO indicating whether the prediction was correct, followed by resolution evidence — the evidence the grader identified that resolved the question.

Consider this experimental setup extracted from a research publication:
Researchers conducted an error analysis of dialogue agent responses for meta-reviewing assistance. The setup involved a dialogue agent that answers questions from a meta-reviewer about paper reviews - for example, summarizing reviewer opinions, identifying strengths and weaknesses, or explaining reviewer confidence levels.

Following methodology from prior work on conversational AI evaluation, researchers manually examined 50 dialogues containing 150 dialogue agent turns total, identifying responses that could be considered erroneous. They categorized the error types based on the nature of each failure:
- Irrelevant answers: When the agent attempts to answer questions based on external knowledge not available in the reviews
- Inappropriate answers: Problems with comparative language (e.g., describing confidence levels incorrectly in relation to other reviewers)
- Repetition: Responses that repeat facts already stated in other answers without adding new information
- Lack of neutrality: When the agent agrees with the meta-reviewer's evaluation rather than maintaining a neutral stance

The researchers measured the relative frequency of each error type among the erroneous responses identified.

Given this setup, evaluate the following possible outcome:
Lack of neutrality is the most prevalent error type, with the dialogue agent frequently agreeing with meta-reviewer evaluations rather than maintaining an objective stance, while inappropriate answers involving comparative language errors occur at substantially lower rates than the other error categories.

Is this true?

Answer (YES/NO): NO